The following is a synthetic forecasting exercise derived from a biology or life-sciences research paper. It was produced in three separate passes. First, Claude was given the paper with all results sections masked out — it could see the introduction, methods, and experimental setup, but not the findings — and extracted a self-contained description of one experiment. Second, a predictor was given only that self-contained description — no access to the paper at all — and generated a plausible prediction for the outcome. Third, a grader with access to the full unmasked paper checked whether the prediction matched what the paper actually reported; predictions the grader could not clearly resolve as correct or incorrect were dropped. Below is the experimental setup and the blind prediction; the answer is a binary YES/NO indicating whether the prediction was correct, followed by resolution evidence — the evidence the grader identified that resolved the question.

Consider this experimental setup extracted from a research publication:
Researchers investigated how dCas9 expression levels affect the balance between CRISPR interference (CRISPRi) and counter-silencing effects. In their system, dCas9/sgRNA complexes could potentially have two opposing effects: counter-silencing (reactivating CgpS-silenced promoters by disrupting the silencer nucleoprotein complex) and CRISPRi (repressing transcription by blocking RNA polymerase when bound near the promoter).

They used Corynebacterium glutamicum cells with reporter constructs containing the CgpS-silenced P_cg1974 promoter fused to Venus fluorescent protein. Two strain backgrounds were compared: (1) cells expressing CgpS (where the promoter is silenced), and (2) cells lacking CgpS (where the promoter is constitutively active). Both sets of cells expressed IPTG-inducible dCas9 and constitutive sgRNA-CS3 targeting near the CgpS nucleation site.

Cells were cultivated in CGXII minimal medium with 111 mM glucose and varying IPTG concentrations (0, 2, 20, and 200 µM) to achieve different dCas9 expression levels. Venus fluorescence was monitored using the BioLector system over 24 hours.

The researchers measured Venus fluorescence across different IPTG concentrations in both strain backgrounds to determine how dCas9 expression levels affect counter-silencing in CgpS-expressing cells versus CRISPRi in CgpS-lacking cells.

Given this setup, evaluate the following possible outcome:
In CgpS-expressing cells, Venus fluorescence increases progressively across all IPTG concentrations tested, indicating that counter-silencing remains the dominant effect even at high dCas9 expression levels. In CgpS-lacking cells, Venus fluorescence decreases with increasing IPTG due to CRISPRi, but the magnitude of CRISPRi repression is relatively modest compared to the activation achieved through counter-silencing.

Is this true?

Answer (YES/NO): YES